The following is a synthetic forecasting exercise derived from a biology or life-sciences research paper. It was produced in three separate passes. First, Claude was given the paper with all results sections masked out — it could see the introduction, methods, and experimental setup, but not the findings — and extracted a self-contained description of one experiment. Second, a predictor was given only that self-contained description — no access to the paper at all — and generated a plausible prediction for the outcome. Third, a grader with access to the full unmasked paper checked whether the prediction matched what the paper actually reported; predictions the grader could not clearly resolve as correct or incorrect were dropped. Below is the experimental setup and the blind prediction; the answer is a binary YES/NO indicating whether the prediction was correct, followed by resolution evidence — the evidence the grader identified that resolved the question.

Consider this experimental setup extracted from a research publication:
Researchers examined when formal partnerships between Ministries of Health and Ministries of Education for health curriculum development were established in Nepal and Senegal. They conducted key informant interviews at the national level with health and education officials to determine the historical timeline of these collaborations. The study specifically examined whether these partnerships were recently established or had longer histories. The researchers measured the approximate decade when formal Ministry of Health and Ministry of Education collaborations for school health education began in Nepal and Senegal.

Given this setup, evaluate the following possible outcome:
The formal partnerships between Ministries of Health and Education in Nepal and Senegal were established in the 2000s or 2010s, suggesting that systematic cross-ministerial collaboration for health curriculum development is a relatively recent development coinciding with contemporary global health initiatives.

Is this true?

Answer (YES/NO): NO